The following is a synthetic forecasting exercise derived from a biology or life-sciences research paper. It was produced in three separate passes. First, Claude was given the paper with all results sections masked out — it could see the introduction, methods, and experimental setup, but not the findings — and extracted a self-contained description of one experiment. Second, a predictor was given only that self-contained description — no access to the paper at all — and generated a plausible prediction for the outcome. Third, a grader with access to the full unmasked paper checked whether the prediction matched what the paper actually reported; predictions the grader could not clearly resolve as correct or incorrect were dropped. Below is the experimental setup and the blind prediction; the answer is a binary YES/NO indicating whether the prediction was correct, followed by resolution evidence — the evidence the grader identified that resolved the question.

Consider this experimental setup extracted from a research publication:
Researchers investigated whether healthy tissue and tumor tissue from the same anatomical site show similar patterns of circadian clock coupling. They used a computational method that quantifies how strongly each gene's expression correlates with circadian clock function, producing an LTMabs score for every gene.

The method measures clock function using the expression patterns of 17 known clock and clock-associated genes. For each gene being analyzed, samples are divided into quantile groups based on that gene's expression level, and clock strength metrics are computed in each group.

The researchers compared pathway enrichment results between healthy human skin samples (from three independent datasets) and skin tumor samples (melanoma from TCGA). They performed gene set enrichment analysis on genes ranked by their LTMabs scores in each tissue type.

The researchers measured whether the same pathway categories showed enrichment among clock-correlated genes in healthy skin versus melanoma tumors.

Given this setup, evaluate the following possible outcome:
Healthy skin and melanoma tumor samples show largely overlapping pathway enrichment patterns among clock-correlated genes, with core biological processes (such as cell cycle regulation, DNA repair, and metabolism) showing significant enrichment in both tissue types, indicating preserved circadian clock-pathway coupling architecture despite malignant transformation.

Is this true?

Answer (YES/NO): NO